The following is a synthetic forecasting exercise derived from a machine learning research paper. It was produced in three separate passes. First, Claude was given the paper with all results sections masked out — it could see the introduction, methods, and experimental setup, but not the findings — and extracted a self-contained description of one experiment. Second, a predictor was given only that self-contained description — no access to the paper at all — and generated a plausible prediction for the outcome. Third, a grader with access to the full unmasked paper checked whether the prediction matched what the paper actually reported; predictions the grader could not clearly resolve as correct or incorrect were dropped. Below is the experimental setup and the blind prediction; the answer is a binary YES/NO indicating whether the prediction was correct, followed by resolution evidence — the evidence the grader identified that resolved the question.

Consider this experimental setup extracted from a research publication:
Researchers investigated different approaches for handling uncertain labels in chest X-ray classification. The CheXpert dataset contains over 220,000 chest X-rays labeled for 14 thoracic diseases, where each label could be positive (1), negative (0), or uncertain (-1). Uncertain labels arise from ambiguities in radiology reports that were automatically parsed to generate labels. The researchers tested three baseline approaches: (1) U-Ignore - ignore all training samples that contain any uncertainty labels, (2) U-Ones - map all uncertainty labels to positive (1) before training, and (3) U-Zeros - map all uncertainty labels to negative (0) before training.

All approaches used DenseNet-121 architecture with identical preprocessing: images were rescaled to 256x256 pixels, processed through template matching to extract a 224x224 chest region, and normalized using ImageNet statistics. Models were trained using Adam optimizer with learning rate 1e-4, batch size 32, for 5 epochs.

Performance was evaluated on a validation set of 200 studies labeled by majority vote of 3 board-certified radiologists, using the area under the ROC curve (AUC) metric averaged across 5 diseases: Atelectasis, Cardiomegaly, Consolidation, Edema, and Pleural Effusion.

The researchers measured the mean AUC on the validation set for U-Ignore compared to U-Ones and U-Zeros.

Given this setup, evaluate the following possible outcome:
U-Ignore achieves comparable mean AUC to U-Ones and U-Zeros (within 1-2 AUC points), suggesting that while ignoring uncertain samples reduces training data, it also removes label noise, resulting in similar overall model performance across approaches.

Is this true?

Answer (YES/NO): YES